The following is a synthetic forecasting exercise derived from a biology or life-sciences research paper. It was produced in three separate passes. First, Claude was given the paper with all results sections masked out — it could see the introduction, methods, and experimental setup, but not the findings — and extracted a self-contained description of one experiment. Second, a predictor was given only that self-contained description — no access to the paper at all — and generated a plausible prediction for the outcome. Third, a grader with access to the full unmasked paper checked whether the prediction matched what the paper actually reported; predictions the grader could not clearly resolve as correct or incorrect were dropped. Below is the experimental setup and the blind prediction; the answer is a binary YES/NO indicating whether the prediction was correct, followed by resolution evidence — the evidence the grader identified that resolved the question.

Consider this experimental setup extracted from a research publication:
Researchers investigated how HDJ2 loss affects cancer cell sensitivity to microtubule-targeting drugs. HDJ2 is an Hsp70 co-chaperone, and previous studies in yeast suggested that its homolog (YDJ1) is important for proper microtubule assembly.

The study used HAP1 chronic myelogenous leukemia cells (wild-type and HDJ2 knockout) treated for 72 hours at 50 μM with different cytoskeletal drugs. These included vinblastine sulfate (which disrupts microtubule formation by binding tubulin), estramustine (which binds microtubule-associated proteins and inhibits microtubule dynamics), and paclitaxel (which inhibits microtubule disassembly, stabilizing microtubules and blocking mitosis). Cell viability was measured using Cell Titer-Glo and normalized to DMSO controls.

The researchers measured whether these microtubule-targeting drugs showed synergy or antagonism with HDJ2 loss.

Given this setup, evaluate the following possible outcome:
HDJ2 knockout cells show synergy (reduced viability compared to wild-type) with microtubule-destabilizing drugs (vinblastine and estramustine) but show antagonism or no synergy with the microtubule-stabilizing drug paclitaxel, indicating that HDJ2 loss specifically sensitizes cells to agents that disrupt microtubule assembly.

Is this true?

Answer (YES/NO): YES